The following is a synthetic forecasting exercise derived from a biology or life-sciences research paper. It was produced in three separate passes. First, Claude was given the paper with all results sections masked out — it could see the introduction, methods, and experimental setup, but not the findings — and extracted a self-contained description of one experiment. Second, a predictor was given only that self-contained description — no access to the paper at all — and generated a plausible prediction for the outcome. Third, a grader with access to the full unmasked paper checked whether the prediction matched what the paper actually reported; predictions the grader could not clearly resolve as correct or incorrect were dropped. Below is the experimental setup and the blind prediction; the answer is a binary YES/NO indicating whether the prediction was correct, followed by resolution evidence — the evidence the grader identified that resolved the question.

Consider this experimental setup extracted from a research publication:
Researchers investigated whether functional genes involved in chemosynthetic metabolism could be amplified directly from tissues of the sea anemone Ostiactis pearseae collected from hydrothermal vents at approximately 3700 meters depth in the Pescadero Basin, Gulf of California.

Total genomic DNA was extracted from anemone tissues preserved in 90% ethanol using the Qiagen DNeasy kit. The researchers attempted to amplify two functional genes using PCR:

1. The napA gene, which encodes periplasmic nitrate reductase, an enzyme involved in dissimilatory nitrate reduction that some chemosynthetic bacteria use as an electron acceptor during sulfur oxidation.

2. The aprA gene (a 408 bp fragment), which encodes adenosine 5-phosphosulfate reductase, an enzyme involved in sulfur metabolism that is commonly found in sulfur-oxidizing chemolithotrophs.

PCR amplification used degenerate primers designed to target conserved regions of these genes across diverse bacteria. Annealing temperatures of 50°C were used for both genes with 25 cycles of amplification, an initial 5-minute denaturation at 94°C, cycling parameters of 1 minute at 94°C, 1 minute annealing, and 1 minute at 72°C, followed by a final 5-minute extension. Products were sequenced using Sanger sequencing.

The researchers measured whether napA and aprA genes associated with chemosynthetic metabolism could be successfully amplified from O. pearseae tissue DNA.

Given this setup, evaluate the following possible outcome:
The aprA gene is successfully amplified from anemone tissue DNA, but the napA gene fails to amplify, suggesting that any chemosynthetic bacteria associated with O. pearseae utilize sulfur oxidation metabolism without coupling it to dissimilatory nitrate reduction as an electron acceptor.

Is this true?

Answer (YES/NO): NO